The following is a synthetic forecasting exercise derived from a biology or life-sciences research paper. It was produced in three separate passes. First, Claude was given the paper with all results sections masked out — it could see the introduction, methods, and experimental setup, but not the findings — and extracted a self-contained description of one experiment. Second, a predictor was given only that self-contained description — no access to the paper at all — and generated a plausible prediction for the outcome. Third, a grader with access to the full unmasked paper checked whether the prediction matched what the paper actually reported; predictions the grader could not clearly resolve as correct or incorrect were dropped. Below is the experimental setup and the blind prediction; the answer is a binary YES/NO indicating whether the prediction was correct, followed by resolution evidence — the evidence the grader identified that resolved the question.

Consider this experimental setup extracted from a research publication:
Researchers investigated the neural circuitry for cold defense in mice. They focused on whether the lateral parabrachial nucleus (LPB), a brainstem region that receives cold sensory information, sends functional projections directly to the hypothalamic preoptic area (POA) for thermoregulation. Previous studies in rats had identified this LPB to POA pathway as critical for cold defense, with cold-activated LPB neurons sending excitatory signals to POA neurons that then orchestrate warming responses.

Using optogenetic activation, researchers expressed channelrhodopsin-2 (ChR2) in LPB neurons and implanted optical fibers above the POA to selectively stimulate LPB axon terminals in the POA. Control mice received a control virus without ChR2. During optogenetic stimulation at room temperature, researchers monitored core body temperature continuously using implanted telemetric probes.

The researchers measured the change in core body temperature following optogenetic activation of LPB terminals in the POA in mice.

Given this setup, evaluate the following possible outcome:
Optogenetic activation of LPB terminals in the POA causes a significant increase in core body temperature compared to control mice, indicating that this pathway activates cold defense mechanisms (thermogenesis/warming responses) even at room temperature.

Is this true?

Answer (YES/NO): NO